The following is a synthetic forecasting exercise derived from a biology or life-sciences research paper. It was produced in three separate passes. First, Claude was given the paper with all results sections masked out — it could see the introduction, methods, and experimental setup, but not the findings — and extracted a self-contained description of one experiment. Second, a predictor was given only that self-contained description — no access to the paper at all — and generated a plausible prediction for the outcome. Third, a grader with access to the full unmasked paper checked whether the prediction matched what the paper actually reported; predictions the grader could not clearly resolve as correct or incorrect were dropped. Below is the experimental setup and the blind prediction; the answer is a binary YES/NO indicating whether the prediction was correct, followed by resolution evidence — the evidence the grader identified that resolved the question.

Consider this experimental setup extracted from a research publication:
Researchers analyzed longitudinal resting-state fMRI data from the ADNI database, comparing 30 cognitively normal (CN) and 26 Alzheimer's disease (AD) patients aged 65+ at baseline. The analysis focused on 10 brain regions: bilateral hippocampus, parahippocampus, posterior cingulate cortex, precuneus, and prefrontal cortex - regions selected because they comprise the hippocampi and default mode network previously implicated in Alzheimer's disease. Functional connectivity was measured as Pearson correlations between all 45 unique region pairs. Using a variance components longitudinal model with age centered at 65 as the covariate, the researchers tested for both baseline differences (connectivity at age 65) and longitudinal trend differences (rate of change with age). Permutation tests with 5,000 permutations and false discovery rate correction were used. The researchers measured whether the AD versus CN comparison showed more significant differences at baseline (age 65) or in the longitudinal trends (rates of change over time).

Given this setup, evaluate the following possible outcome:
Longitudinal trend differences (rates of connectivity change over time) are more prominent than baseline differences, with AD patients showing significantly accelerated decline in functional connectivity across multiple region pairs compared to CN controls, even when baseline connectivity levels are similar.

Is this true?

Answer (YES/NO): NO